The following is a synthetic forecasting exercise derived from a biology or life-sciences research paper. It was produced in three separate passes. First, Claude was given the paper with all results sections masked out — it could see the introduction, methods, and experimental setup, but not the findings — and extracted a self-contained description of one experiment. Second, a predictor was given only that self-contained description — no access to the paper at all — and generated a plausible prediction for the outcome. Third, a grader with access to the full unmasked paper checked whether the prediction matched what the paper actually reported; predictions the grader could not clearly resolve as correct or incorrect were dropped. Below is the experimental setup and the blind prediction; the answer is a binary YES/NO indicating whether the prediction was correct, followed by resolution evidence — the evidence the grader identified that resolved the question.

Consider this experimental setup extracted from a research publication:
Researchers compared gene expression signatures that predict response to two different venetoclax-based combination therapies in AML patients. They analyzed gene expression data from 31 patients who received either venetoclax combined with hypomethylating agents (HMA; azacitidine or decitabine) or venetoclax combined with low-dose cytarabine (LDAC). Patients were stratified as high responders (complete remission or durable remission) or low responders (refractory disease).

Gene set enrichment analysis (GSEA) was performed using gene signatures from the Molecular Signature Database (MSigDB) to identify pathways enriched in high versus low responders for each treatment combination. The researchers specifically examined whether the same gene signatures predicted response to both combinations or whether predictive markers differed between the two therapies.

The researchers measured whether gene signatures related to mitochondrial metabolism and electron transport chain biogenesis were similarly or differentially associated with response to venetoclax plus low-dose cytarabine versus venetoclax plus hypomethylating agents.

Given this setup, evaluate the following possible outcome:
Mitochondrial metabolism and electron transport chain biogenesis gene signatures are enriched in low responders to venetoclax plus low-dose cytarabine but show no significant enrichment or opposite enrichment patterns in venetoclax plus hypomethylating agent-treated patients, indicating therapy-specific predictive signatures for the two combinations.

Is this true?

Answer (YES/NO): NO